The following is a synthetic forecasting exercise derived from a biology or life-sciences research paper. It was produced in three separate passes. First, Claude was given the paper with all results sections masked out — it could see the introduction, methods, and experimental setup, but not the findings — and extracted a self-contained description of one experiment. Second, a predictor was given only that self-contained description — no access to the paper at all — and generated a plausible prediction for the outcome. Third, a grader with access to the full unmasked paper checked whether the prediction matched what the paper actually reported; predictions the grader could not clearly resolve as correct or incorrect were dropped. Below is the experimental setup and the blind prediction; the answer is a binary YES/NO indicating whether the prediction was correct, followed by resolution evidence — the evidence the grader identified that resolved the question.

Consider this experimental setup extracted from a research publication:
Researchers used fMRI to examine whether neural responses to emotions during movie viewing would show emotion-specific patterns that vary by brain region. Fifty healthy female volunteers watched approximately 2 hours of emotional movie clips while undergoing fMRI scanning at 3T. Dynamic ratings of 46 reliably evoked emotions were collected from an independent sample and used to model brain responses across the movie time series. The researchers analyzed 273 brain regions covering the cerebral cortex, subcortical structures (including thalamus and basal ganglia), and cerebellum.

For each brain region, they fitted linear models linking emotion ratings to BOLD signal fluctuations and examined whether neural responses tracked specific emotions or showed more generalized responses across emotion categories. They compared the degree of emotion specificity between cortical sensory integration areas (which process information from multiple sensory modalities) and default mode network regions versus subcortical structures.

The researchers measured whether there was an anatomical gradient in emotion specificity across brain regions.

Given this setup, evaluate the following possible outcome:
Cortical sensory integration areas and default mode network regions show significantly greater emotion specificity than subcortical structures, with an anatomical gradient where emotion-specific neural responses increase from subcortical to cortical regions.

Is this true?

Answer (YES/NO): NO